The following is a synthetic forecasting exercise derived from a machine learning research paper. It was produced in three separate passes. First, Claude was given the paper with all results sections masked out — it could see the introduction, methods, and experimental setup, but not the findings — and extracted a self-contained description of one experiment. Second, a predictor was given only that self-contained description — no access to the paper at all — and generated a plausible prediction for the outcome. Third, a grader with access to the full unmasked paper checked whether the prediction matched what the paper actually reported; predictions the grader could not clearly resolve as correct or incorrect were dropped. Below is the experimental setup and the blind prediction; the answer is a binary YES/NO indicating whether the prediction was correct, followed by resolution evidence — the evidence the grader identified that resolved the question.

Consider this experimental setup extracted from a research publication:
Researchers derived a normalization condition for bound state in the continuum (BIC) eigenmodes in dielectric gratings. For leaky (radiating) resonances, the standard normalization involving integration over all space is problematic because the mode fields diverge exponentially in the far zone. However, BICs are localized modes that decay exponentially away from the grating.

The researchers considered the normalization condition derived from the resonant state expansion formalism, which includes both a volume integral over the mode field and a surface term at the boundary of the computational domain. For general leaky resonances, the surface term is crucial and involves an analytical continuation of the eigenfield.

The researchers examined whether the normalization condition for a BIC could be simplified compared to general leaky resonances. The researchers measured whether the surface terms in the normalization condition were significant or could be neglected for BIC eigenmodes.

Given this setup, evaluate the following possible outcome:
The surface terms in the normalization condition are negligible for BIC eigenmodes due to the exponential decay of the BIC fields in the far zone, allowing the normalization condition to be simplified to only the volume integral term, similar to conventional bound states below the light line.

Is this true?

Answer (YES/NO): YES